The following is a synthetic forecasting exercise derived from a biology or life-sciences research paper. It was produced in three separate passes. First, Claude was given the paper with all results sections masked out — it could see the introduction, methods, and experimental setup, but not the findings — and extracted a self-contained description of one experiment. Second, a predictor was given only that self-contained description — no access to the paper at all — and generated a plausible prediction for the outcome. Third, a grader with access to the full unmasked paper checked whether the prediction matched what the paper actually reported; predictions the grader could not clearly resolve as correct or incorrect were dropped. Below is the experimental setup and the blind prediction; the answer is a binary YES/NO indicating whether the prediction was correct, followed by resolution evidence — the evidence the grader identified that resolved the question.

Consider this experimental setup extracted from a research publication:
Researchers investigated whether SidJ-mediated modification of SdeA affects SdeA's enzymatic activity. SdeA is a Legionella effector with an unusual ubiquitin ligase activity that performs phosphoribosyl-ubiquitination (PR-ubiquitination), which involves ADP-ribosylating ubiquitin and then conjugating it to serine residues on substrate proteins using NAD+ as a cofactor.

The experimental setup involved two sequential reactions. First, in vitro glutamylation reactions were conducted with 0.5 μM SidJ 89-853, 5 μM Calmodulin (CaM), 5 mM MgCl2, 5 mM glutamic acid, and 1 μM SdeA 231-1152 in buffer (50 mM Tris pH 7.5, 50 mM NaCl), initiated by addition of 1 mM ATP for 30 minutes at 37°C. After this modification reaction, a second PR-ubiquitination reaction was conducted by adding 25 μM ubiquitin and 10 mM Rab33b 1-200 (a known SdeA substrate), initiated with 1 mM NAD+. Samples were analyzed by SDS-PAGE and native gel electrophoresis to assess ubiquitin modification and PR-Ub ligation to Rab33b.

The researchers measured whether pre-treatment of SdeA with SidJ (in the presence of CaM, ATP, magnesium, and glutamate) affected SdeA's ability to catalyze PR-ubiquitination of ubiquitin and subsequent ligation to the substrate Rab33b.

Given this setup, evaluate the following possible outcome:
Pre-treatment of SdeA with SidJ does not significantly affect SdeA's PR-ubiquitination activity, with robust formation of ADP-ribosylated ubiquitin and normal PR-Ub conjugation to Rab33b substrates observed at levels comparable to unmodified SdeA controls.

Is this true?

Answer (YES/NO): NO